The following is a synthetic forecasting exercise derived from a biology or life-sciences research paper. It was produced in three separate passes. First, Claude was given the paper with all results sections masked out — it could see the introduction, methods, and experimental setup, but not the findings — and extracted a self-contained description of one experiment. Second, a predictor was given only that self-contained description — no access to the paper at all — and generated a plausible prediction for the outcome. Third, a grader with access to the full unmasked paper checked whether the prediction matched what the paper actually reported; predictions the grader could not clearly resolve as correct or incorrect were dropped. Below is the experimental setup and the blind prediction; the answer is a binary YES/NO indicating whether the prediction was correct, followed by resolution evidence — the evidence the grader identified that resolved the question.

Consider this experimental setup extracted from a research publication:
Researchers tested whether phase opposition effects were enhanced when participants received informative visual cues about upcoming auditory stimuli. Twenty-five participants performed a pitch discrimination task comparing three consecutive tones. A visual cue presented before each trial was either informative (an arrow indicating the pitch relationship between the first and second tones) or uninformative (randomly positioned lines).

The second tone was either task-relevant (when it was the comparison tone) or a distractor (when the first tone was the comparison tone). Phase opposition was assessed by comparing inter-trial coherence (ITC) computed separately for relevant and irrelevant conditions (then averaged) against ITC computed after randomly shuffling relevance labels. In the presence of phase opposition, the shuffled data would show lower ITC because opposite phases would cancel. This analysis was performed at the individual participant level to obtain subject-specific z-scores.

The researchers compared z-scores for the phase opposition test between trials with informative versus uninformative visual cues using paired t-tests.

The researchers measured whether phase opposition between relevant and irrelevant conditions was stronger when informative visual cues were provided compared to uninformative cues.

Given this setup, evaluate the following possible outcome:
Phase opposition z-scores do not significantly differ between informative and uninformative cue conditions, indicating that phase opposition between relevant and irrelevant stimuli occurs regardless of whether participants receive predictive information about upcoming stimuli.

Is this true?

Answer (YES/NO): YES